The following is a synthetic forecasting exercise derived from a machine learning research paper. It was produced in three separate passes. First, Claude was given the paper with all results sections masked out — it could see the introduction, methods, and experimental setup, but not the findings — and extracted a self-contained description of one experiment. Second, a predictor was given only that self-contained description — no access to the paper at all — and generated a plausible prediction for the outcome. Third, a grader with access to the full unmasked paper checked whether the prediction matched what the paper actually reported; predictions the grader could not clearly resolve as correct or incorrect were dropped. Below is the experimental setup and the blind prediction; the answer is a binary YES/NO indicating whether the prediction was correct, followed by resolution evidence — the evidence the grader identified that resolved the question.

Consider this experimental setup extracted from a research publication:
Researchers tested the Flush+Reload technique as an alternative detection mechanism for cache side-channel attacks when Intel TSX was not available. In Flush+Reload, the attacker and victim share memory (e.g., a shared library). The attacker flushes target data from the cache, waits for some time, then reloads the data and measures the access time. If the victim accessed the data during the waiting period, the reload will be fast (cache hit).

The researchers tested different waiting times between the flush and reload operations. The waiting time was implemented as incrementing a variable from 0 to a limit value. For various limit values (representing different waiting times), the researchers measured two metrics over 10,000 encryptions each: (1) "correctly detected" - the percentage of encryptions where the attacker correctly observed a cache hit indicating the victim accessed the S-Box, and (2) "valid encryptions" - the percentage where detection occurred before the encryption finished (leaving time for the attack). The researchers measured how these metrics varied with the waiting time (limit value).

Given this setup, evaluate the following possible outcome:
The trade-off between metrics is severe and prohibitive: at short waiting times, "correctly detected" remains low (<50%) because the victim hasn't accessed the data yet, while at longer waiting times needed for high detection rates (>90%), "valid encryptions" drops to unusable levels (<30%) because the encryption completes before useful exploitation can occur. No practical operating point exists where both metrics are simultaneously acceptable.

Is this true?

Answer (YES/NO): NO